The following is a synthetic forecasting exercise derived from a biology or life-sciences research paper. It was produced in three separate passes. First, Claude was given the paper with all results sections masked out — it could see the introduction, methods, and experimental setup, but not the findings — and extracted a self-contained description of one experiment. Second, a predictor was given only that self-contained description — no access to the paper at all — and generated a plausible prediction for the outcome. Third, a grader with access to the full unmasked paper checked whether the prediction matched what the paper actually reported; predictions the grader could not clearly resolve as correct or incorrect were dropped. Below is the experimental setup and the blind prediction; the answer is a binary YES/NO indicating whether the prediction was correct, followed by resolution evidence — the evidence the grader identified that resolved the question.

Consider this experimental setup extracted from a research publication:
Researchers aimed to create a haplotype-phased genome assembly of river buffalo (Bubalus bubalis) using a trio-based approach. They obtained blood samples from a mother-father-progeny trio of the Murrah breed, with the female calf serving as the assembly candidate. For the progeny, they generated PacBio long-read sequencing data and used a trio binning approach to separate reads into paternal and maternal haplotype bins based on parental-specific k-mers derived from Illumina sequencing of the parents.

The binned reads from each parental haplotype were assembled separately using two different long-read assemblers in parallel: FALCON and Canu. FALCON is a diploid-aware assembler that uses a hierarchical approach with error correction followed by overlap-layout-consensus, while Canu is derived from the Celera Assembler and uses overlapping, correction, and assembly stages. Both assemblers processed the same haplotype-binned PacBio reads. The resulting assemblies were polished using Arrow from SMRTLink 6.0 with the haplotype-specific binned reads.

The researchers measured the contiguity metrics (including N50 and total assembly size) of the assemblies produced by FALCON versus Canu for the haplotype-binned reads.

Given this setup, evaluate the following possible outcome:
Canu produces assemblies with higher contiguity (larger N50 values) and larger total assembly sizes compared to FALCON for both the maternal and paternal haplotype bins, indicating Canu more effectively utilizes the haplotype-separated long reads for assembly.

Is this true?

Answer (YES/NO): NO